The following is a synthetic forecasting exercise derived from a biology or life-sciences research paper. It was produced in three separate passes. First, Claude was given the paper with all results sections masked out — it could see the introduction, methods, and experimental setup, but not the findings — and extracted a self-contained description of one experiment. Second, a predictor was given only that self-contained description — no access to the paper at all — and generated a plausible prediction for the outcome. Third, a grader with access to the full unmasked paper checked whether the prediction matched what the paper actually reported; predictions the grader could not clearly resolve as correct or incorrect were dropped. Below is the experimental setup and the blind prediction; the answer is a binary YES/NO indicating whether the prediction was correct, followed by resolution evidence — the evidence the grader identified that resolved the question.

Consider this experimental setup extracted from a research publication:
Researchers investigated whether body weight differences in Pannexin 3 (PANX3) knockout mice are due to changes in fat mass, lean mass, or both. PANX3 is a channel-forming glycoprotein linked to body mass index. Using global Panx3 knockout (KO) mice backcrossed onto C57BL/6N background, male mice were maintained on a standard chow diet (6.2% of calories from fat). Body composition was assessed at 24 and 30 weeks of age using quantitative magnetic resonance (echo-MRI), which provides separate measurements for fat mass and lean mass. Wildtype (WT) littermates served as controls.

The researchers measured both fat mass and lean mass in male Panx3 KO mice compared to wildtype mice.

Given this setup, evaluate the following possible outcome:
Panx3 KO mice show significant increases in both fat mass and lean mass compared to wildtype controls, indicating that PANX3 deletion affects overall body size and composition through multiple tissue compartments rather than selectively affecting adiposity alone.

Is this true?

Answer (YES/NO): NO